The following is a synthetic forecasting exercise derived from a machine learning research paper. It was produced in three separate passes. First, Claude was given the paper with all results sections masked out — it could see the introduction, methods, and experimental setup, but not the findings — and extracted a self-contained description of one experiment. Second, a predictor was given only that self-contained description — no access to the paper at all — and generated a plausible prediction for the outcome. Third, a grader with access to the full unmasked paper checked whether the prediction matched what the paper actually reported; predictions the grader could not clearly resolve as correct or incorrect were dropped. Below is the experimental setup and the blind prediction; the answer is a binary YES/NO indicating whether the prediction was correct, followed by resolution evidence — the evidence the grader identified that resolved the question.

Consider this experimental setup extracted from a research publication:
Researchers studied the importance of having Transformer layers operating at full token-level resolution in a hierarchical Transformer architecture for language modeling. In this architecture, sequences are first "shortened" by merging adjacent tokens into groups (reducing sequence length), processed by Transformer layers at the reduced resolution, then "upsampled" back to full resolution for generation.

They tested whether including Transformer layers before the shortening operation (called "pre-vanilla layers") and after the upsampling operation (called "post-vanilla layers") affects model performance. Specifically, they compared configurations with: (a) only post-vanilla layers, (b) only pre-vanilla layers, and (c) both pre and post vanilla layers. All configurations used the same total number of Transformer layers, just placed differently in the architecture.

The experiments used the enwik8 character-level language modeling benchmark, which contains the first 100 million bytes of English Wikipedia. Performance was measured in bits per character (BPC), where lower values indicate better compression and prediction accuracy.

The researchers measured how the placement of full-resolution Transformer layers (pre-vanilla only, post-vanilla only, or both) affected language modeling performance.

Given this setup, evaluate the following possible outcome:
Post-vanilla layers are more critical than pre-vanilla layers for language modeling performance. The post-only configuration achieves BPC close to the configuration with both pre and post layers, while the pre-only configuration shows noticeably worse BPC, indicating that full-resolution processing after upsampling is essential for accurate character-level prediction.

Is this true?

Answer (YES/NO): YES